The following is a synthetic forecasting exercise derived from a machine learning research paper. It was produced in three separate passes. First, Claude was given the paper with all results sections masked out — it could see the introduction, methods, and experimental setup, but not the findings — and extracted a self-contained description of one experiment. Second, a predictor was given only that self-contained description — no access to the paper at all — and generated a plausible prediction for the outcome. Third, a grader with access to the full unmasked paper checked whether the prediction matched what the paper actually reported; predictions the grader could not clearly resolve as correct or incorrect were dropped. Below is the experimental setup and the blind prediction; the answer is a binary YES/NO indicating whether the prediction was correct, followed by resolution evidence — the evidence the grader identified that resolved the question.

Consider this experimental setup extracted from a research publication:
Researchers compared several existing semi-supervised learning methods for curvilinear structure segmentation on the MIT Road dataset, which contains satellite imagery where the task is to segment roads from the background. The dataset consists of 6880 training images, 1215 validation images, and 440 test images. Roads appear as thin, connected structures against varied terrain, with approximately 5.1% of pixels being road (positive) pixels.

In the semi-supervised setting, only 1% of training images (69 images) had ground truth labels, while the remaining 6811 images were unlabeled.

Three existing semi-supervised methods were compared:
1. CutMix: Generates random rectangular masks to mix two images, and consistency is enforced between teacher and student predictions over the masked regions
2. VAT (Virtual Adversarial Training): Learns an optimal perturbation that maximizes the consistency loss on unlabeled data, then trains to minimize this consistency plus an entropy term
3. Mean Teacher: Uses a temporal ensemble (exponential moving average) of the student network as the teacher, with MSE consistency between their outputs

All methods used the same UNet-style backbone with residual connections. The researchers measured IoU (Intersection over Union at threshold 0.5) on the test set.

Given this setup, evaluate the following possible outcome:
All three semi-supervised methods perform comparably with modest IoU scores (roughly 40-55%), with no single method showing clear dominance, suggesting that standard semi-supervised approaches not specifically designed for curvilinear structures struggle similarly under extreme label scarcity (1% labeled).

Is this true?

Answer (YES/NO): NO